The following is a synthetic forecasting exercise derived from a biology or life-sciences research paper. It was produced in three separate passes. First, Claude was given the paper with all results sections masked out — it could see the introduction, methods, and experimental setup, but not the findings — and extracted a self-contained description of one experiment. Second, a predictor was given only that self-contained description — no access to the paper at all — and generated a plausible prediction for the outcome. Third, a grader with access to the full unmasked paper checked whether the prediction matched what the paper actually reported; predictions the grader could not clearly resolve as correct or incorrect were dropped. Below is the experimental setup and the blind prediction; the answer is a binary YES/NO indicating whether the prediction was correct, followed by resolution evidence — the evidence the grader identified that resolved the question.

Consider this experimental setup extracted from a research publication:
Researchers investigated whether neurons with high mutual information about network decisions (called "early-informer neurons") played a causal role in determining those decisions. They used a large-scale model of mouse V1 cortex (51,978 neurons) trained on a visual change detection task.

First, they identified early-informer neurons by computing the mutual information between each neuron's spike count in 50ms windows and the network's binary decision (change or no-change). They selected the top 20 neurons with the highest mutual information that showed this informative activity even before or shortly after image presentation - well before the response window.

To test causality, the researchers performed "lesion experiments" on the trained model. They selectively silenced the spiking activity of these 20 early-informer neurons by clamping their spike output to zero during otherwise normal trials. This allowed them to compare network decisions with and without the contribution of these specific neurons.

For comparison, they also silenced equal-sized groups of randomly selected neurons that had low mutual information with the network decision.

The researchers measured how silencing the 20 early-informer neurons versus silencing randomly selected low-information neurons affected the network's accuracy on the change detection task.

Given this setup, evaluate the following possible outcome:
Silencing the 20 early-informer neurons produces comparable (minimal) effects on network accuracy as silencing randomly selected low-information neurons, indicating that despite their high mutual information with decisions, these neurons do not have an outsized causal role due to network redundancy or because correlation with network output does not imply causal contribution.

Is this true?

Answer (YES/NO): NO